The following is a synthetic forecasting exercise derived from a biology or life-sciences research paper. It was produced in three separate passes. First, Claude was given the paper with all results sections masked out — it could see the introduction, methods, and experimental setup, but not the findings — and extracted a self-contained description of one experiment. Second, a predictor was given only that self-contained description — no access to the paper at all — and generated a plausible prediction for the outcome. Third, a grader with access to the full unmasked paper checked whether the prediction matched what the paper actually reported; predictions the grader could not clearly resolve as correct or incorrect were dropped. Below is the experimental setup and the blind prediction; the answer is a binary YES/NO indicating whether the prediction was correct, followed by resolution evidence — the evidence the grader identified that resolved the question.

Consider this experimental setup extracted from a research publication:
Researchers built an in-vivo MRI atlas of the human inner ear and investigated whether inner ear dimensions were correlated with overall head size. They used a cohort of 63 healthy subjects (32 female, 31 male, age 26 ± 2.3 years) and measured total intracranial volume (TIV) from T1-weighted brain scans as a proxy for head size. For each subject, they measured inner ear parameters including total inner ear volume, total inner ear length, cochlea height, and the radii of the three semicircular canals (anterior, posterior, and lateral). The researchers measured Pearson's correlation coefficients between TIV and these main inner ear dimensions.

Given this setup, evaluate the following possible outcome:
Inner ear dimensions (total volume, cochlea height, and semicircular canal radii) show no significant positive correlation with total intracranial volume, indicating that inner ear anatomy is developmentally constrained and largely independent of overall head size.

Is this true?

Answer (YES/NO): NO